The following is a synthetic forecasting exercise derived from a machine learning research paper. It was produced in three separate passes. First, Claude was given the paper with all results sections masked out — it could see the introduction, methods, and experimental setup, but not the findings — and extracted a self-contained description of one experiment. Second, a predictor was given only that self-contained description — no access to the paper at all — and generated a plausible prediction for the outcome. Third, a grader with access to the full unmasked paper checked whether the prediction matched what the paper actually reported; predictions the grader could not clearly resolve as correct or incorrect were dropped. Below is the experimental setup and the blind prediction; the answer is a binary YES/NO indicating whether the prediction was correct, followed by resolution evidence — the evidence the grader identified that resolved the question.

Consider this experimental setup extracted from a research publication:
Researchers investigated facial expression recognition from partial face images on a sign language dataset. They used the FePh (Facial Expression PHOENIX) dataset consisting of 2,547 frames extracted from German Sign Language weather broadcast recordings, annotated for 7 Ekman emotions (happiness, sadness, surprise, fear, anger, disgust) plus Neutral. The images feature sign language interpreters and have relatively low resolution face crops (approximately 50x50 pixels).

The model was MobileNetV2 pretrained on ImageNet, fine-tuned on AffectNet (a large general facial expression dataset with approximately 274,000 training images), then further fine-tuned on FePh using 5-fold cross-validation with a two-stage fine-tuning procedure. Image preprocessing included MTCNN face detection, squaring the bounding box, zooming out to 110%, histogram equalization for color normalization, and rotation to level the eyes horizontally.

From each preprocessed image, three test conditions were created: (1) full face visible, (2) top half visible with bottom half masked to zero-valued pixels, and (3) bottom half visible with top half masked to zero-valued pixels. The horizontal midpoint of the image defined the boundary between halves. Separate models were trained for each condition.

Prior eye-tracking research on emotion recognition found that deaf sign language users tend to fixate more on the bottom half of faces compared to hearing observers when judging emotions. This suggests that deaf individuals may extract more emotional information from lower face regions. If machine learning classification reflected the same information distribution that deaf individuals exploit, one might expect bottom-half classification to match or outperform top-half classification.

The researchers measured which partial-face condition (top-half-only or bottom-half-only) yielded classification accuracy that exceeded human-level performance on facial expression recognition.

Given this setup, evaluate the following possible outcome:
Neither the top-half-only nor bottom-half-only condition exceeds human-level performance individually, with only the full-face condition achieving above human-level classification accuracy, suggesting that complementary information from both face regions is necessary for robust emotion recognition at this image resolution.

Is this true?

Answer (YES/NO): NO